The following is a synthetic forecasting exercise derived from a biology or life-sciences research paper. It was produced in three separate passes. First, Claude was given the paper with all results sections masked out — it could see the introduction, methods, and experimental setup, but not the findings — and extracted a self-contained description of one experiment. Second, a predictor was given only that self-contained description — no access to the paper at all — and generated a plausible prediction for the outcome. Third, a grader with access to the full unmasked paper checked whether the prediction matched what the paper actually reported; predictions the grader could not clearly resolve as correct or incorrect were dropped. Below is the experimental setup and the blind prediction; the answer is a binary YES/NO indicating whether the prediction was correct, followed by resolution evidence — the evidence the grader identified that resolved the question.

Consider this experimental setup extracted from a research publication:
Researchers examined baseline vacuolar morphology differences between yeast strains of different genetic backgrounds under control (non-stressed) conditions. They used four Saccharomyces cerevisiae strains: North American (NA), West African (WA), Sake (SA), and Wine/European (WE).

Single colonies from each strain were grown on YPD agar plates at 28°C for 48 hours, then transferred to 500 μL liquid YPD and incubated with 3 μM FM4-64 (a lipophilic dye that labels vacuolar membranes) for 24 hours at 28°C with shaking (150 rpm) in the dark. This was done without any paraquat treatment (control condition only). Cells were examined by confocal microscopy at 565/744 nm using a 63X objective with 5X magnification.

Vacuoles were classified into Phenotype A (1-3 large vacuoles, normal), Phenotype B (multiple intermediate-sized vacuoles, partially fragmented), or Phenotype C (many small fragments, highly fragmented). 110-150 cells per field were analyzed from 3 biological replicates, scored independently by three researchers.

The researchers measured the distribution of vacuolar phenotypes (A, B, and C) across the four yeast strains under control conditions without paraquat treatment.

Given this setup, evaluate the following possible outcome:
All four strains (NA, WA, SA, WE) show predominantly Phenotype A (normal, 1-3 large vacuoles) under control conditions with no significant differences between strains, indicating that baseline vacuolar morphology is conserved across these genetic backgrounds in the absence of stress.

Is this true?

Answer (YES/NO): NO